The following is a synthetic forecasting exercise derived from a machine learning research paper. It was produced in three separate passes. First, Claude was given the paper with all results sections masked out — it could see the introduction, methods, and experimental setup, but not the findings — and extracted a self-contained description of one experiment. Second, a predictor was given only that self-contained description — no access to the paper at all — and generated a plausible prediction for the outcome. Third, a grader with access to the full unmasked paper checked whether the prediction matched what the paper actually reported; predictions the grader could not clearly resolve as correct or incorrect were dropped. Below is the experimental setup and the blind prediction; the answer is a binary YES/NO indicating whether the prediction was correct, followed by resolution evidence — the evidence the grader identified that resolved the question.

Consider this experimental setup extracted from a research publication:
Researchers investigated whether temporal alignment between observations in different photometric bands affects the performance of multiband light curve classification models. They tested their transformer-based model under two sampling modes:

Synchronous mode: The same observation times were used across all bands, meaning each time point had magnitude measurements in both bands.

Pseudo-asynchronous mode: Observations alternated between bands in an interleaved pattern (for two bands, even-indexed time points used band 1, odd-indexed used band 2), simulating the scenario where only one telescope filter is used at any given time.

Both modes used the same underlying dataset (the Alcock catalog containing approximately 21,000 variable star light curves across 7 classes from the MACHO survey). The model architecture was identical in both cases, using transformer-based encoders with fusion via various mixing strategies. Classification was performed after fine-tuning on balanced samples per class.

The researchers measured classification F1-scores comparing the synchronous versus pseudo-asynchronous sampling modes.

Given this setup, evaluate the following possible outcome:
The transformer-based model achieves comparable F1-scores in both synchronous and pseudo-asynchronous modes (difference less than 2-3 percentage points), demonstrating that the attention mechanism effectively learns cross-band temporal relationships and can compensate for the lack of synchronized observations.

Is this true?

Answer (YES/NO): YES